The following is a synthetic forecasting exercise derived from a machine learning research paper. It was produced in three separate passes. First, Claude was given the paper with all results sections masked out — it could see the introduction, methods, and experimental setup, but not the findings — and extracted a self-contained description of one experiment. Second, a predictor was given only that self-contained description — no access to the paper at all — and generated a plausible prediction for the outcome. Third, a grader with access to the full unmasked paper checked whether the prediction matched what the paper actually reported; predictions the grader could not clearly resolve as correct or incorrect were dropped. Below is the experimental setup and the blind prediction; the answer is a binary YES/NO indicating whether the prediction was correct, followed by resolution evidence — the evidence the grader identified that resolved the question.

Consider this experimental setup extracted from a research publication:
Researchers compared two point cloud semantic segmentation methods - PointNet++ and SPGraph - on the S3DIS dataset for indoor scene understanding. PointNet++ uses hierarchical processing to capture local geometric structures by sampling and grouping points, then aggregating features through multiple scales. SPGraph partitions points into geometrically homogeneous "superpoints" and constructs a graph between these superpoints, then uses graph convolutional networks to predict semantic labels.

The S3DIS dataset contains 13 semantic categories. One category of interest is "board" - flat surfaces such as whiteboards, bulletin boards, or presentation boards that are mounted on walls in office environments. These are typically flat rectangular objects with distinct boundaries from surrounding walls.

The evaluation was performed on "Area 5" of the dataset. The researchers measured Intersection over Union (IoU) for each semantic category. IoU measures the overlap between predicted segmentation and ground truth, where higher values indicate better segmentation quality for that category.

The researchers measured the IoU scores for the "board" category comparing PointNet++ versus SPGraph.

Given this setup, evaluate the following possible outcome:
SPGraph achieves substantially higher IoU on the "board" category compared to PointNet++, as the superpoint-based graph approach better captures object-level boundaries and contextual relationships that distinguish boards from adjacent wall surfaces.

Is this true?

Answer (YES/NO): NO